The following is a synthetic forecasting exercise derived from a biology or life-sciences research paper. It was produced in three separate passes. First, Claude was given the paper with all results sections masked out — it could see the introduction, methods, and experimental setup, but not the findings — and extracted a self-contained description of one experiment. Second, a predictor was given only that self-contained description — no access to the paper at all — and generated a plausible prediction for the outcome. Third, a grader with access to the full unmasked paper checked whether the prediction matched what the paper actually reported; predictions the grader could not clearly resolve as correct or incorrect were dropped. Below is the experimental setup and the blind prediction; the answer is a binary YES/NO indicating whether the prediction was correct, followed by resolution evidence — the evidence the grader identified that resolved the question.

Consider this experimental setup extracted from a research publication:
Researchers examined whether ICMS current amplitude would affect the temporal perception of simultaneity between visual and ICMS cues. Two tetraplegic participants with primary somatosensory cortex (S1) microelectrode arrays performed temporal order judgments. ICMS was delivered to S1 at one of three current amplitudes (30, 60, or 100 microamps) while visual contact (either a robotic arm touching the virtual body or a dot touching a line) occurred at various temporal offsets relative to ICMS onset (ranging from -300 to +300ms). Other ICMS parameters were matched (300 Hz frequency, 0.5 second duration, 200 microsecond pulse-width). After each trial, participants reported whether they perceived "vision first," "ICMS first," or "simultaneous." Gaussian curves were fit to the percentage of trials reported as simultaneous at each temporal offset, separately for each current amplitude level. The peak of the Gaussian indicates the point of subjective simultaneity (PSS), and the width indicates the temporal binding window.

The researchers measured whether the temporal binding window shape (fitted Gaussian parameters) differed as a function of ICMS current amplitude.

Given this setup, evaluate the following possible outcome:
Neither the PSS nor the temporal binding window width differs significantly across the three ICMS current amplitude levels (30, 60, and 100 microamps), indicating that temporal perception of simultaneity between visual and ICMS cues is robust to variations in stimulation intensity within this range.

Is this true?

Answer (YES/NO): NO